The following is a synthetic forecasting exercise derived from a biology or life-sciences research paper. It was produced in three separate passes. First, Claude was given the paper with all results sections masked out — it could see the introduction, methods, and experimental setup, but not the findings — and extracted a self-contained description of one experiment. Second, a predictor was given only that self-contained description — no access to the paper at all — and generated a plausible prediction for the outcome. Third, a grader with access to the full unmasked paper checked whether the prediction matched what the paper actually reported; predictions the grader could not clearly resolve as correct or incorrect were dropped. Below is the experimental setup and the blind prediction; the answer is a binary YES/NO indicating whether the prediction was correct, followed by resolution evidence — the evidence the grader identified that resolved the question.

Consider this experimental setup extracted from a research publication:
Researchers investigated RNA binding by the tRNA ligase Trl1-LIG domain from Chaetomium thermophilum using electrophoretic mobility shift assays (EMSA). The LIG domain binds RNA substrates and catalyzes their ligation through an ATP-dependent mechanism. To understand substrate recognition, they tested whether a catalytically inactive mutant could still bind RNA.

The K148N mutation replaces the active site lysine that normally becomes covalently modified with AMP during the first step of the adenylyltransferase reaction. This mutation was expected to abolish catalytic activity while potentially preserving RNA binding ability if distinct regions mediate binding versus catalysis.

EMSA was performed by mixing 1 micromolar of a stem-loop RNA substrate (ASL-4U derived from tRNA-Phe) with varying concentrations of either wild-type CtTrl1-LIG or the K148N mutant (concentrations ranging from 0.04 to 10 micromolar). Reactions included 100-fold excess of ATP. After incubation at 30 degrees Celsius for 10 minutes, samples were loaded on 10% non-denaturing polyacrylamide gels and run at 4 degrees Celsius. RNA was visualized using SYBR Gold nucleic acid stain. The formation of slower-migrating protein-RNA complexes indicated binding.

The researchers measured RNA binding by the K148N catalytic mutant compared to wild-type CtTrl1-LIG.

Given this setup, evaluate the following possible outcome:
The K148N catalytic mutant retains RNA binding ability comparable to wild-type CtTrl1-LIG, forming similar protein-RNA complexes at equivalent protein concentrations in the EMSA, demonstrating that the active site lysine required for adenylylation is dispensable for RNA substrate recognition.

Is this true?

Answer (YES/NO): YES